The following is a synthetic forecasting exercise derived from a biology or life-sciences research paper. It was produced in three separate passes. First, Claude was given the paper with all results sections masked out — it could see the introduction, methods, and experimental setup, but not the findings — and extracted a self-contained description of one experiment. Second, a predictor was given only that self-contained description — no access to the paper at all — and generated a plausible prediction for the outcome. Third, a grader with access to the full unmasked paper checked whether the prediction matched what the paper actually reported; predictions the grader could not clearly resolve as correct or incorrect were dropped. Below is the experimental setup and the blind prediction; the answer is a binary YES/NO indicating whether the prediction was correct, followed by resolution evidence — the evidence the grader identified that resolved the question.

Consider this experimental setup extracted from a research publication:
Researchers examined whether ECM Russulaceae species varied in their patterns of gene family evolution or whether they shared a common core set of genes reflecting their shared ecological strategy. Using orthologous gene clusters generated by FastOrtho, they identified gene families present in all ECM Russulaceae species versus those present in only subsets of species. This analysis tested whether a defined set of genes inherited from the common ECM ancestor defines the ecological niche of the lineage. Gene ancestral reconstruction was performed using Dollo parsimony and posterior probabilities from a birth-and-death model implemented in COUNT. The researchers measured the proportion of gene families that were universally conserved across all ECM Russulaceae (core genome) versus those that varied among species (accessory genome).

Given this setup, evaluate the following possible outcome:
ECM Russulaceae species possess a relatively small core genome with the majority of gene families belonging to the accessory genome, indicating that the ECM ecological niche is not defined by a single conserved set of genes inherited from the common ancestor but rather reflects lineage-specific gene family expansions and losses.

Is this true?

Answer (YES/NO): NO